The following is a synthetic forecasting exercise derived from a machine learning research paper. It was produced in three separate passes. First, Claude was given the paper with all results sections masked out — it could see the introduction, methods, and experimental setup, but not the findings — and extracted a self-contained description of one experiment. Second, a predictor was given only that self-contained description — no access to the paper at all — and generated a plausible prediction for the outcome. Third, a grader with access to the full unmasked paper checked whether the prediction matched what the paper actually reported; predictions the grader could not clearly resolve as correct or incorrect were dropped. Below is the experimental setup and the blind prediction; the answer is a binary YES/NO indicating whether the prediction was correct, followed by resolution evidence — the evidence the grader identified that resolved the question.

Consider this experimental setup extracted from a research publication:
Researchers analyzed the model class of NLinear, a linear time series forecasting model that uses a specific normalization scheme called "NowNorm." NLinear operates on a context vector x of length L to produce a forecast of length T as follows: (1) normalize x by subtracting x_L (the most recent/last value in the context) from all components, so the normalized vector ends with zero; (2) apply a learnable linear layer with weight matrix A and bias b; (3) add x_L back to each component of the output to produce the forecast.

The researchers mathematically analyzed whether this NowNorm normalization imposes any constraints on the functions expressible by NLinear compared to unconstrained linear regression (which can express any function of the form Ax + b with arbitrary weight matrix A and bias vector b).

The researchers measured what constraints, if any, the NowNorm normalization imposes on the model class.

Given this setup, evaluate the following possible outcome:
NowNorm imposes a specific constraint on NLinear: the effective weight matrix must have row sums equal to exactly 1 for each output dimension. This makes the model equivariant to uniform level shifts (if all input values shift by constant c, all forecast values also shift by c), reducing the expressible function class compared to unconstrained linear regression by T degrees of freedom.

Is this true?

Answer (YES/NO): YES